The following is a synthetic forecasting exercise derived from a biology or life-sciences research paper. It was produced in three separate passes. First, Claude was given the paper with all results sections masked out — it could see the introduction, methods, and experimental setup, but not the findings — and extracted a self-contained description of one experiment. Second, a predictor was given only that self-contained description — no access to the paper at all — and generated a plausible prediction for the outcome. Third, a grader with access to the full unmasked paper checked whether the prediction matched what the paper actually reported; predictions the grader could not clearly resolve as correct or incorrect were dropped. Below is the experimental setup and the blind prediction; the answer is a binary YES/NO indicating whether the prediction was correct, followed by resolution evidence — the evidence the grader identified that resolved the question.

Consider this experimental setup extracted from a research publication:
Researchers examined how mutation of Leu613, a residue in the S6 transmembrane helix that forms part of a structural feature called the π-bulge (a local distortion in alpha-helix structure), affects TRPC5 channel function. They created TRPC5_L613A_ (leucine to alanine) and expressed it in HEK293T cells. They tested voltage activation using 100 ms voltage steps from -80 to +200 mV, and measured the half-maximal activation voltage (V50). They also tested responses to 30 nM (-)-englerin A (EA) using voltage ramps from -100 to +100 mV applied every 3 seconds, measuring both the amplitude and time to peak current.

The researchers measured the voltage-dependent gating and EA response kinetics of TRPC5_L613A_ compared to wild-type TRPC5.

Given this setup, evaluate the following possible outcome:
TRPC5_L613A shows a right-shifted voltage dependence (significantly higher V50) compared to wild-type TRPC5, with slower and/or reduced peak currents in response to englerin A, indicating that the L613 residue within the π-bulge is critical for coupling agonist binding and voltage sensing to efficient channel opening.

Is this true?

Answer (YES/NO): NO